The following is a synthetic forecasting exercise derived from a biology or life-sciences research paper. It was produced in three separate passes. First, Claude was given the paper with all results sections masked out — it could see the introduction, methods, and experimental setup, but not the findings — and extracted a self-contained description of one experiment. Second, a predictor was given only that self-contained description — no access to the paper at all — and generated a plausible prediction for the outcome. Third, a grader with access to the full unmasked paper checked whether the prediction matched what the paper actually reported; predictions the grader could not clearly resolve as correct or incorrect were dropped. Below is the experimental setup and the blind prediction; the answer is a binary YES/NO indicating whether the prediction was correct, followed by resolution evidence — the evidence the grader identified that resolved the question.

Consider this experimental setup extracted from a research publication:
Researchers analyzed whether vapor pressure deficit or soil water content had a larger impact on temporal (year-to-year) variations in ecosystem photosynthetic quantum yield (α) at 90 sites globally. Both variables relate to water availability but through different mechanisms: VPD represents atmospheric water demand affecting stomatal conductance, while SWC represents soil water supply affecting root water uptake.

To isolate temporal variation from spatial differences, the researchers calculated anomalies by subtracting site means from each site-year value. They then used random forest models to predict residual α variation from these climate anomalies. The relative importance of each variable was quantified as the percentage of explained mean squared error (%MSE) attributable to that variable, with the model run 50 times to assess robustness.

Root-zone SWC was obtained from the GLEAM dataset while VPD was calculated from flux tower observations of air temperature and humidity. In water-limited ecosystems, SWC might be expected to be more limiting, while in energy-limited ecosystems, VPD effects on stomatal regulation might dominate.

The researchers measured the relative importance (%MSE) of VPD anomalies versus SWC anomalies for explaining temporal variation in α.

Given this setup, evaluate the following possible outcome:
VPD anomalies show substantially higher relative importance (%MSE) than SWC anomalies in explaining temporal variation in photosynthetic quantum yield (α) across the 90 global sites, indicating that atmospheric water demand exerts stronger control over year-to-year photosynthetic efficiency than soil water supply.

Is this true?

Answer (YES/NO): YES